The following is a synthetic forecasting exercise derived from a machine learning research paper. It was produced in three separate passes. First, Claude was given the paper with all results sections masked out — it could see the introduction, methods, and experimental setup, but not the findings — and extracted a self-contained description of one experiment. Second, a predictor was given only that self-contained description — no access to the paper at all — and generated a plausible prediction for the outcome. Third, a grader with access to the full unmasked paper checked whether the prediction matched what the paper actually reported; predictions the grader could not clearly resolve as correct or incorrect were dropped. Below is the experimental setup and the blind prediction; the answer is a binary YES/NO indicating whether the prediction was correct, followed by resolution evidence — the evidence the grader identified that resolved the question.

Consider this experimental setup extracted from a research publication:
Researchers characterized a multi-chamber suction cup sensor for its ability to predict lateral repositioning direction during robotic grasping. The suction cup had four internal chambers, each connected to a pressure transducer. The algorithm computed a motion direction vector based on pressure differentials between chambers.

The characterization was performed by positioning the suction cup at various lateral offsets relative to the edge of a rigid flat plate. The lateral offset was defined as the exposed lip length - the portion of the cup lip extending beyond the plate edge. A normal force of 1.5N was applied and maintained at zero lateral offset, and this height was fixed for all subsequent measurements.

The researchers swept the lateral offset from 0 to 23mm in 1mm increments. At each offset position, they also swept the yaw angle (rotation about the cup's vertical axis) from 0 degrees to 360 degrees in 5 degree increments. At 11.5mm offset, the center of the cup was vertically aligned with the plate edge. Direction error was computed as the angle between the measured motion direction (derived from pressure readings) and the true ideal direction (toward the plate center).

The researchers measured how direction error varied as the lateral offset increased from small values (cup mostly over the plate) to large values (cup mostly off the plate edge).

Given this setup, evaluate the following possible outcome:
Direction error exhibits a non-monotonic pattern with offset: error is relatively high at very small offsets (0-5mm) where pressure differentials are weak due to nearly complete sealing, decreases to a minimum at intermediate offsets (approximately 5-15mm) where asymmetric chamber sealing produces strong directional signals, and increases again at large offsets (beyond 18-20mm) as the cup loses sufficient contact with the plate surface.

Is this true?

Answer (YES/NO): NO